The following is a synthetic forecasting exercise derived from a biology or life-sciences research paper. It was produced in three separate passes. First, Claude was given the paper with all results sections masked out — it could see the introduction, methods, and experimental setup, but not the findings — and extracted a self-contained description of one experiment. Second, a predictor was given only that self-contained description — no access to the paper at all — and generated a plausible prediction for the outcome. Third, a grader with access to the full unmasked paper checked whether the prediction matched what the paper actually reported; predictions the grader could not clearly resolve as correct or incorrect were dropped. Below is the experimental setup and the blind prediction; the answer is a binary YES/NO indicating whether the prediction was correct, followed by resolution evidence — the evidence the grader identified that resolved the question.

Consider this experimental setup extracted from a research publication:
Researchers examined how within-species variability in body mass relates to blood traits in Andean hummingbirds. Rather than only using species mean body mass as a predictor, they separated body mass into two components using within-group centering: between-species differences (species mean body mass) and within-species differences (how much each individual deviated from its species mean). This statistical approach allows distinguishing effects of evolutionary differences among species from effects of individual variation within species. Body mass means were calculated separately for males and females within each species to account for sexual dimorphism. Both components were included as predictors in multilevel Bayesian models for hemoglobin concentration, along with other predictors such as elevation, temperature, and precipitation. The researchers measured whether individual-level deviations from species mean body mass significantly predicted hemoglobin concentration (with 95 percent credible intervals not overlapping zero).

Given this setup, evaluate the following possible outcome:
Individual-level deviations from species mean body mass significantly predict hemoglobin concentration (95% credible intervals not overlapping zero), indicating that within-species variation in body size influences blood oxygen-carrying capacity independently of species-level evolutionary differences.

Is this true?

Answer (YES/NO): NO